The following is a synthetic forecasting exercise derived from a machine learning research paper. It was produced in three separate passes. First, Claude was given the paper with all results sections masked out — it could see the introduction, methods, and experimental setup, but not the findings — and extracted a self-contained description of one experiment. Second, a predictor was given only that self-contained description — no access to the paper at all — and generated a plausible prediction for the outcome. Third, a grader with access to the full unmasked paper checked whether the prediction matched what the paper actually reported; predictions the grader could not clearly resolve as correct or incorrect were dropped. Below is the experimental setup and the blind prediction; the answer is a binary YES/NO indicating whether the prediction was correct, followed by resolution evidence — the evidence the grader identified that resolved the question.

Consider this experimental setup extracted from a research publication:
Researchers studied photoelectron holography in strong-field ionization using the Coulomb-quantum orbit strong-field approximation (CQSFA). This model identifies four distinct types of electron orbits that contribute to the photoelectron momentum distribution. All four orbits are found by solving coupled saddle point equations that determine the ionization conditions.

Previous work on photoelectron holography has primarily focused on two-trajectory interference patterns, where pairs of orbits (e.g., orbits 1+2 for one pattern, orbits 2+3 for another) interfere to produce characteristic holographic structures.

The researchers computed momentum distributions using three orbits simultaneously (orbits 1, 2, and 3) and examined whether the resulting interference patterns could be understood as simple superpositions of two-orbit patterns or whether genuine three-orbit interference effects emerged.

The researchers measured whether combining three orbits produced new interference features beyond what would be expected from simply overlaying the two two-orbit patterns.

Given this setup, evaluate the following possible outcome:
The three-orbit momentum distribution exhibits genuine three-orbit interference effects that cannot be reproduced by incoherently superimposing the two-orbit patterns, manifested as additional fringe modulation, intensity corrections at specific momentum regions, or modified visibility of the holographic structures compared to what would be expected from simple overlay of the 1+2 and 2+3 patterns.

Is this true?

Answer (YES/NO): YES